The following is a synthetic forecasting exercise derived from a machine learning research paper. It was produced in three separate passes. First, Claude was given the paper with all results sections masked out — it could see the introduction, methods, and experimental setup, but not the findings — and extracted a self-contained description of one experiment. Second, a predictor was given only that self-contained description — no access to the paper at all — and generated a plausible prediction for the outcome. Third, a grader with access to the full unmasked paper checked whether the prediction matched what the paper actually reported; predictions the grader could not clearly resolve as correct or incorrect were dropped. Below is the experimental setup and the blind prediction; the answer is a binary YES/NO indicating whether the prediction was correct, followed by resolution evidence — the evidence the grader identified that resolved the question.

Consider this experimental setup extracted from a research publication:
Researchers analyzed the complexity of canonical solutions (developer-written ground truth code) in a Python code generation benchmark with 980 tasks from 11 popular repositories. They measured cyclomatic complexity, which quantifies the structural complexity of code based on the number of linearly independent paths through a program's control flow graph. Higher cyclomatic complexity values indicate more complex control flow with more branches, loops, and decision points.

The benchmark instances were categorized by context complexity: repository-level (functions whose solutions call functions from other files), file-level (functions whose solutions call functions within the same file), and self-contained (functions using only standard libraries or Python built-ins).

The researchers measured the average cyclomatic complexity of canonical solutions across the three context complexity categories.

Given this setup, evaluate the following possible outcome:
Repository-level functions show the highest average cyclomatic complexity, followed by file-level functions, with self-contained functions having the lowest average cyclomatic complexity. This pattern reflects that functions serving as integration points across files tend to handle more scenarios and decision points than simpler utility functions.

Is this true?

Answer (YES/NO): NO